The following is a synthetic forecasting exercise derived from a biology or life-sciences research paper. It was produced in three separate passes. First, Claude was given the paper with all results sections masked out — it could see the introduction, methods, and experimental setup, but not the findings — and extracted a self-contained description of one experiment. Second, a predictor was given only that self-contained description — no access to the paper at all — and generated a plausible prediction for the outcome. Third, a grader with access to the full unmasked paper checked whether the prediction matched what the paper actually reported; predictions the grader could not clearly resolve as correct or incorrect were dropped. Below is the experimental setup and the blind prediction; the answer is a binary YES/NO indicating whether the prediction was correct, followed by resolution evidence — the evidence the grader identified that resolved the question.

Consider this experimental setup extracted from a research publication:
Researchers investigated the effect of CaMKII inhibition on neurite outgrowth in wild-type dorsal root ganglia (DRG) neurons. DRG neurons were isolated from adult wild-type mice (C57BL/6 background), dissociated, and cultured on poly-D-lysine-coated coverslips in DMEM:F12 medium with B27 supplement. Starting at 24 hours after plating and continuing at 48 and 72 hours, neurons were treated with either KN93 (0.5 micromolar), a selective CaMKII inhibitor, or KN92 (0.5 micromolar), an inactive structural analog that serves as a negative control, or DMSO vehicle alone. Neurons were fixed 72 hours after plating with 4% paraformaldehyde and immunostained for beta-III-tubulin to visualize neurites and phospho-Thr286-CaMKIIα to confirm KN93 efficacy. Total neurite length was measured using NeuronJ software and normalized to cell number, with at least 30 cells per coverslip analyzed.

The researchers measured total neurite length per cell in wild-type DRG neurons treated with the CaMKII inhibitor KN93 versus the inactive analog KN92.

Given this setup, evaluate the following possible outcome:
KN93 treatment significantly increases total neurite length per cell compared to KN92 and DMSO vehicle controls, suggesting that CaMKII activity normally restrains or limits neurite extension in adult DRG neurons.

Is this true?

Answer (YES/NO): NO